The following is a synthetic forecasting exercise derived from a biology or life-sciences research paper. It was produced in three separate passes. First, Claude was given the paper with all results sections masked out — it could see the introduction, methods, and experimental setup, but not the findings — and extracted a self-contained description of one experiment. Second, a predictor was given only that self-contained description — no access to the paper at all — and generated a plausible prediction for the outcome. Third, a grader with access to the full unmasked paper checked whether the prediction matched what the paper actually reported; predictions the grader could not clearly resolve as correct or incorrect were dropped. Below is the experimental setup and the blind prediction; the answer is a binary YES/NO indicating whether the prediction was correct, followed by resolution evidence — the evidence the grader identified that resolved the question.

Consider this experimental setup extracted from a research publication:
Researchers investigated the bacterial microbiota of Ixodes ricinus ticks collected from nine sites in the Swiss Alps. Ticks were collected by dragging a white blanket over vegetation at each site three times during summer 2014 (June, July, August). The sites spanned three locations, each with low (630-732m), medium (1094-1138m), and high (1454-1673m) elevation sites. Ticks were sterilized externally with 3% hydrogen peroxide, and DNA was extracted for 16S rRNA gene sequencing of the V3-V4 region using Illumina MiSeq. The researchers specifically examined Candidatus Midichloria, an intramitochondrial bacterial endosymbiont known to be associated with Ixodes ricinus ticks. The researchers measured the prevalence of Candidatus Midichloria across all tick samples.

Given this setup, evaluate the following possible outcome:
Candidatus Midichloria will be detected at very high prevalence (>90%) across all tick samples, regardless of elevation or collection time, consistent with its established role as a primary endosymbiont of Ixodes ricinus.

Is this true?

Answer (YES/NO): YES